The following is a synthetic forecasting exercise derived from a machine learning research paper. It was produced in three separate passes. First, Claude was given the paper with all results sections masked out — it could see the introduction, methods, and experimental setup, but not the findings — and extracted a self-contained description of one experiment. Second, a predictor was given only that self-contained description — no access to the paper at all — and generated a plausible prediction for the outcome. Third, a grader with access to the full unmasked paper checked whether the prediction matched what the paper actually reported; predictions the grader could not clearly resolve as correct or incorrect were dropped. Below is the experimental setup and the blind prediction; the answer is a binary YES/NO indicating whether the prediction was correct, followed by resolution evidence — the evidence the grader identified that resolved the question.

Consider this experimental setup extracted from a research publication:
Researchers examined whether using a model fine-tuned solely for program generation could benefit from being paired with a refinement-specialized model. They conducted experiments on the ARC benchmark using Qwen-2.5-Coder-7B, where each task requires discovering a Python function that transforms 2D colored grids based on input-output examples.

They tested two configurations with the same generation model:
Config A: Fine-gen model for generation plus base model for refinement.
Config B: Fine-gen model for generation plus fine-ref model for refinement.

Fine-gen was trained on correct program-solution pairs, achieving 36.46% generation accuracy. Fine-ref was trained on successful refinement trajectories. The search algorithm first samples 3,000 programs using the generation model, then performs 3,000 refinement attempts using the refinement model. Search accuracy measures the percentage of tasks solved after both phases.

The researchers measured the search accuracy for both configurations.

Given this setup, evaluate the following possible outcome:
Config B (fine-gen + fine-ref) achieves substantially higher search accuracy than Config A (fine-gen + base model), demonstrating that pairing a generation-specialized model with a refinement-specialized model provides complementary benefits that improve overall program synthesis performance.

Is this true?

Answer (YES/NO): YES